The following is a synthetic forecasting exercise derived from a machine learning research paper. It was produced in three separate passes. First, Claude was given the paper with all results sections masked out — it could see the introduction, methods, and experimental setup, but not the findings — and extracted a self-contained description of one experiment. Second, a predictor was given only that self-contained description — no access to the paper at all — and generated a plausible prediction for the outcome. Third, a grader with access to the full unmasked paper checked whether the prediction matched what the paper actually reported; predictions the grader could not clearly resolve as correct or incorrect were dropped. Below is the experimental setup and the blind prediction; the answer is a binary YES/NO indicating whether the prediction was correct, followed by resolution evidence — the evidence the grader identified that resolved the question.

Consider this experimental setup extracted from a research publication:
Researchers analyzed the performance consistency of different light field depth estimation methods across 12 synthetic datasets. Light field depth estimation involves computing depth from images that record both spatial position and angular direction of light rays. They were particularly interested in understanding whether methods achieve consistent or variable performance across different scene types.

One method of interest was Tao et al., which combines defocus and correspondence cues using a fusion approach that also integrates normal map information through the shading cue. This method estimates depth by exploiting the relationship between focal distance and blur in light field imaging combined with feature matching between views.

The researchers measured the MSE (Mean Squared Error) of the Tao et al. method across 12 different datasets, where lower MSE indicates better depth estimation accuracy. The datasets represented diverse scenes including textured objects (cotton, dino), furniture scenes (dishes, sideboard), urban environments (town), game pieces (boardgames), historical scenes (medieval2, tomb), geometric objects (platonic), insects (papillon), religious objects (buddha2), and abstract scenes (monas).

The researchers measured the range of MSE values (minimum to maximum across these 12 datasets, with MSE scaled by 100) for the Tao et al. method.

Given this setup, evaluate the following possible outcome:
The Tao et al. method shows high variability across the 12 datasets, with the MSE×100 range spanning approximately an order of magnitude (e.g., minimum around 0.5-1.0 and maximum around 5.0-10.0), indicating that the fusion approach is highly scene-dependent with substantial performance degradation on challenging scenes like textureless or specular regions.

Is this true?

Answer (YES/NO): NO